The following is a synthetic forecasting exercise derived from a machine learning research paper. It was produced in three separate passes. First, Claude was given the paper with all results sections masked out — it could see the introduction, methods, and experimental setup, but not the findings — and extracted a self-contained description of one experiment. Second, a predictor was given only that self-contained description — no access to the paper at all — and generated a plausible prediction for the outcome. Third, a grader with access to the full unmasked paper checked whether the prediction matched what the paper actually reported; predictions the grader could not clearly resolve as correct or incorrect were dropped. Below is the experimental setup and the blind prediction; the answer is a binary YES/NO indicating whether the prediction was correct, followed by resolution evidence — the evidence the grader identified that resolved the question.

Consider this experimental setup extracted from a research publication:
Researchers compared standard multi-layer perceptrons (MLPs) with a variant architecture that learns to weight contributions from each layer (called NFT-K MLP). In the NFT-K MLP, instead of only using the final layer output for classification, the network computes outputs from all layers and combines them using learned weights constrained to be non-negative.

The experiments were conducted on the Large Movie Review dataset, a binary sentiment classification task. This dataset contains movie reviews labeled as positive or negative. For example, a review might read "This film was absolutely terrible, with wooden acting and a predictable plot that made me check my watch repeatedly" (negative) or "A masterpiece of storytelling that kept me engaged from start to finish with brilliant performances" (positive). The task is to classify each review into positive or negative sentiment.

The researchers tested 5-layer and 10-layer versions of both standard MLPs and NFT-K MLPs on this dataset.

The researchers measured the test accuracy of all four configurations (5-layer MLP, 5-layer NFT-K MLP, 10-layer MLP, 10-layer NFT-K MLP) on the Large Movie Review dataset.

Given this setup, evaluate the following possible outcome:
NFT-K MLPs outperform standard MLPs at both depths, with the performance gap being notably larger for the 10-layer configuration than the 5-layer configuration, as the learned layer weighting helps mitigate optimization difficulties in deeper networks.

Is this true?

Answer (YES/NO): NO